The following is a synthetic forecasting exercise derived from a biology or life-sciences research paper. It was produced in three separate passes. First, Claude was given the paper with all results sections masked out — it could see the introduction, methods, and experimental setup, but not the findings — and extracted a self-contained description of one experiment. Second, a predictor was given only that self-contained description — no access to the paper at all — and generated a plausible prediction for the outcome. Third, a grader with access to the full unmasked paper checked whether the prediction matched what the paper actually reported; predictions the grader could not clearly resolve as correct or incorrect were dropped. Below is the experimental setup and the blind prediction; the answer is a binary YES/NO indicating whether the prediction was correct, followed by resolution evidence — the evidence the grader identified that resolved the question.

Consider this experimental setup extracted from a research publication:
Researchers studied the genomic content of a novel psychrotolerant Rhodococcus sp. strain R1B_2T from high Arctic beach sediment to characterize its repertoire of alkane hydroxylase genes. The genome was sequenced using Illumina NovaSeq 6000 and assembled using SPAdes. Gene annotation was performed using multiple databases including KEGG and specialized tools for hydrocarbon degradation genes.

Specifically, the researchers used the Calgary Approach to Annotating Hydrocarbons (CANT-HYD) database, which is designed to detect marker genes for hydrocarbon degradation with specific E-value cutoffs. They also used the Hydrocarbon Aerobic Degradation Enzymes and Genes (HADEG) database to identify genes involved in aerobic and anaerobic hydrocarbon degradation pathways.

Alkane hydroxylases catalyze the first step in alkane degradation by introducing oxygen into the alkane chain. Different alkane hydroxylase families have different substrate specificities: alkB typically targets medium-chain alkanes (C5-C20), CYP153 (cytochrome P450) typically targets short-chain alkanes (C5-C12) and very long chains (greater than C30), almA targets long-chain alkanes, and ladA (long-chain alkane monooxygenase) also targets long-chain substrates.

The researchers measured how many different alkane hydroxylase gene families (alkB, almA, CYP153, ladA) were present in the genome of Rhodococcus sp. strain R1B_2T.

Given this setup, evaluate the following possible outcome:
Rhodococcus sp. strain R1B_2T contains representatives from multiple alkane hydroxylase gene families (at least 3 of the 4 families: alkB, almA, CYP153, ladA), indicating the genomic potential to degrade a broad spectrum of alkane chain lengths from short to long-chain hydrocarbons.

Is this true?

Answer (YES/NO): YES